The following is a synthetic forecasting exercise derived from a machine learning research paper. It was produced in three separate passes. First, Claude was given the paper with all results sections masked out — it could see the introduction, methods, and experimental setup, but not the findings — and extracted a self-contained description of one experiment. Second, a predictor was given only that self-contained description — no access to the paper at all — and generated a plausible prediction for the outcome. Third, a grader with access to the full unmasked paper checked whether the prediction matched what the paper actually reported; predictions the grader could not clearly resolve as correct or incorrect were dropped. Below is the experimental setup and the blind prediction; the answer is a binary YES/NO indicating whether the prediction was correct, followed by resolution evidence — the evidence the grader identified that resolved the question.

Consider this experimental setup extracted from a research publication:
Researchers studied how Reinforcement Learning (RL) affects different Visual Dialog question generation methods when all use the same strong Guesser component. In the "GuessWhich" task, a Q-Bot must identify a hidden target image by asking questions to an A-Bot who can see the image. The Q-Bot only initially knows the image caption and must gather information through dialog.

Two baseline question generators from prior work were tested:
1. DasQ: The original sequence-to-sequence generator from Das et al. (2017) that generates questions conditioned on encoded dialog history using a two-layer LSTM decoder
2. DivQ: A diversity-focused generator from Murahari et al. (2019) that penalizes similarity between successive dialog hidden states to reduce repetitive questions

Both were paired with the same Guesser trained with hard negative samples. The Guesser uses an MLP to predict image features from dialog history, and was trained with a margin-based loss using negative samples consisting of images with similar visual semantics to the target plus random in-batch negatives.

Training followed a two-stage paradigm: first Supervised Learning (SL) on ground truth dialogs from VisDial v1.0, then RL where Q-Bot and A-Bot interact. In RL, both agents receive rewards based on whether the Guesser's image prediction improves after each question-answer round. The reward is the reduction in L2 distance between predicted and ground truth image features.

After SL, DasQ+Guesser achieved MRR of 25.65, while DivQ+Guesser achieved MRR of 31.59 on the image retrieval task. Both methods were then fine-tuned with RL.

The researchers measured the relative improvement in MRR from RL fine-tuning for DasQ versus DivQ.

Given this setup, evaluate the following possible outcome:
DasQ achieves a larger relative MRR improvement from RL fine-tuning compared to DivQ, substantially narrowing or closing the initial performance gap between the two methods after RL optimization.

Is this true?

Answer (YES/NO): YES